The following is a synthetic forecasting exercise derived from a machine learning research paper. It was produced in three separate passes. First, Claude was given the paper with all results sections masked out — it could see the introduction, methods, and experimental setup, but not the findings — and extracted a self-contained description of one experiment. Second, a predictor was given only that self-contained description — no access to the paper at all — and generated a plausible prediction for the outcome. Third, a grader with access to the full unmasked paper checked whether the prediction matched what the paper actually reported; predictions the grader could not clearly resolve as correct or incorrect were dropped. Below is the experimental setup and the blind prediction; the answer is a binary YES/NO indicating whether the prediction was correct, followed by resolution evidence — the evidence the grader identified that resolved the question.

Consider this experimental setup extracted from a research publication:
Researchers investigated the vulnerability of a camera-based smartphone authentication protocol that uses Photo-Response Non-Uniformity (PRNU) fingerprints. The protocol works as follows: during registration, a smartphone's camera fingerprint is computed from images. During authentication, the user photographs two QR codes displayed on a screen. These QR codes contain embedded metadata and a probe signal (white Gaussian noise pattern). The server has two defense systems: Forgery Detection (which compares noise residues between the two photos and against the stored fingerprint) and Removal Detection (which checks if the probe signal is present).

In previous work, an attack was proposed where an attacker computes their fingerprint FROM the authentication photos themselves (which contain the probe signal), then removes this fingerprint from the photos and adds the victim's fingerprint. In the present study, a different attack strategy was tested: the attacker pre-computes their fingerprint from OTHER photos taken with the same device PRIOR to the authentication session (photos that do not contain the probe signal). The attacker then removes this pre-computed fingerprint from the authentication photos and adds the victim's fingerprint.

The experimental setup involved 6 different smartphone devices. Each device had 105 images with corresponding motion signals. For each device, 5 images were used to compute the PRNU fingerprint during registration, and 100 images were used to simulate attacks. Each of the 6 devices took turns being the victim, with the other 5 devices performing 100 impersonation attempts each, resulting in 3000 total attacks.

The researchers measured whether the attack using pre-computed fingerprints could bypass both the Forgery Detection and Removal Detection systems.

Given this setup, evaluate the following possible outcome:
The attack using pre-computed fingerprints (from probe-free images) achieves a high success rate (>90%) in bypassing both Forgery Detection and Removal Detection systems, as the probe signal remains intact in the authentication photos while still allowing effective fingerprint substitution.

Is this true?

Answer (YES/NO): NO